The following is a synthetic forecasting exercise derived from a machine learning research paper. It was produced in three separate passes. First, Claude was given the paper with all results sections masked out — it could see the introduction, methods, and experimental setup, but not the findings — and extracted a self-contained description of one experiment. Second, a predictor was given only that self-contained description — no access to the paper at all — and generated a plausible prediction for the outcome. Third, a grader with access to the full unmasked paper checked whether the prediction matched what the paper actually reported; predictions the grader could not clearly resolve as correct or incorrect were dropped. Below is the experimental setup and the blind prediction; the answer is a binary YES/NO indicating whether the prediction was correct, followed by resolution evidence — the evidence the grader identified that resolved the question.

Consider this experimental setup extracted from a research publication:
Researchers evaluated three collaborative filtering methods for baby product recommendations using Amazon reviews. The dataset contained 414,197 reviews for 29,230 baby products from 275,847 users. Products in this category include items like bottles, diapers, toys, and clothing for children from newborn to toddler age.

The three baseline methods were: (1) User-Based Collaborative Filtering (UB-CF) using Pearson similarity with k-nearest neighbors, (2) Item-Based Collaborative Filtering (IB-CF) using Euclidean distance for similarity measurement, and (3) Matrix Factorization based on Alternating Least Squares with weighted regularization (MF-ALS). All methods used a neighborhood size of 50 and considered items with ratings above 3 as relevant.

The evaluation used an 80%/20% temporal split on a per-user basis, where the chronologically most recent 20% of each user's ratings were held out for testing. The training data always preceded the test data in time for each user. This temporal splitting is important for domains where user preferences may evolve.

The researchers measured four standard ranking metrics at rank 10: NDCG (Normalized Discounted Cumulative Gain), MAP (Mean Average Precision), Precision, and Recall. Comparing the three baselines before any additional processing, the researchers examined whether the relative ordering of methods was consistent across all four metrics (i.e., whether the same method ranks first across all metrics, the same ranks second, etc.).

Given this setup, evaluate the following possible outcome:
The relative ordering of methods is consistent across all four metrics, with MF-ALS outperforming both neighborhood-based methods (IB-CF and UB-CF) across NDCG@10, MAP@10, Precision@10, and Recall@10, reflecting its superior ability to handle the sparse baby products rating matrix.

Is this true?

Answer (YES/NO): NO